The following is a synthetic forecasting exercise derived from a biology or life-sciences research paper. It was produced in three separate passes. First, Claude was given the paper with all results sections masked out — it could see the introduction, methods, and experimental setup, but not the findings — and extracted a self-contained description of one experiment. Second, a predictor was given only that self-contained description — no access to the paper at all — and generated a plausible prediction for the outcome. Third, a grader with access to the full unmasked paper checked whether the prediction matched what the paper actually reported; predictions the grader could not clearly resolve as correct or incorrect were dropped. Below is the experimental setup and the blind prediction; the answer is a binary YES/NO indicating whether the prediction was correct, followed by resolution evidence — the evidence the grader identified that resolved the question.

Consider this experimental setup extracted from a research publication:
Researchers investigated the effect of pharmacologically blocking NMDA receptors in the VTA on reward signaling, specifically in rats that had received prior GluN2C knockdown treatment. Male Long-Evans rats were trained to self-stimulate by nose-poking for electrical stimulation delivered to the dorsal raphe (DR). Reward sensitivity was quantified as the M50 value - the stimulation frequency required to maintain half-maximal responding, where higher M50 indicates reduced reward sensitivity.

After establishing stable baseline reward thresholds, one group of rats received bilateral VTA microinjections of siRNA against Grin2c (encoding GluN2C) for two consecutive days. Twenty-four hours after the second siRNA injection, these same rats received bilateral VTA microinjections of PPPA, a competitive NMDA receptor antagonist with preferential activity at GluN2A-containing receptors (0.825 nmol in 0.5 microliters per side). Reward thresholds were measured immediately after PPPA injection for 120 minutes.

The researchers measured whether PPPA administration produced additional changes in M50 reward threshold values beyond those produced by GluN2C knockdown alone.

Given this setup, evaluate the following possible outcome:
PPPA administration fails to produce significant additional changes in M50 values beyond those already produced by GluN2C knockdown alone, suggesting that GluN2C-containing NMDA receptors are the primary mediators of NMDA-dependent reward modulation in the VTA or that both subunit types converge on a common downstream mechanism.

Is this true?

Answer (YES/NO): YES